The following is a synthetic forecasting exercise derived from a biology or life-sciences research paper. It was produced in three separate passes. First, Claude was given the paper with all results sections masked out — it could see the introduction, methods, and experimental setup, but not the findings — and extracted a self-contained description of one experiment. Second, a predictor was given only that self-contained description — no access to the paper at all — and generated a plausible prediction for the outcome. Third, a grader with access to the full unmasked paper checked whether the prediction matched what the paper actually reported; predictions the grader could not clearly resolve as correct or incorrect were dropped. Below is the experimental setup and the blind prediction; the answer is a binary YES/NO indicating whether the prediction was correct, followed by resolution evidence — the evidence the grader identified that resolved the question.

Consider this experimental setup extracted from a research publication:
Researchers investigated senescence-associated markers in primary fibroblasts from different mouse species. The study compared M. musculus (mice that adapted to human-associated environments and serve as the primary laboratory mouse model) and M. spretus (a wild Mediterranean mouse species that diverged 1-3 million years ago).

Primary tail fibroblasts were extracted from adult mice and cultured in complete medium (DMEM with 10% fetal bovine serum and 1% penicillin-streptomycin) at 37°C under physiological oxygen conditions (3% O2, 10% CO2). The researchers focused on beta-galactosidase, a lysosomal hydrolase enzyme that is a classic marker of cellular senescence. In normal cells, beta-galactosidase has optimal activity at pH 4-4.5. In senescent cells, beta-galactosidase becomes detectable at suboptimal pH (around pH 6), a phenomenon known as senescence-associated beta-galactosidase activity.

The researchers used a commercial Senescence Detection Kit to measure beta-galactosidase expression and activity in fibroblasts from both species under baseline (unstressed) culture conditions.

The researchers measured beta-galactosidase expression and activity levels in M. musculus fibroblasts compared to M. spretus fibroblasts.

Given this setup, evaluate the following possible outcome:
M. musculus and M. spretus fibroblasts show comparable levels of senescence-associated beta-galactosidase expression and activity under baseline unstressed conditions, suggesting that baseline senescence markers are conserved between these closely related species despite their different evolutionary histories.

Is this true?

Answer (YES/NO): NO